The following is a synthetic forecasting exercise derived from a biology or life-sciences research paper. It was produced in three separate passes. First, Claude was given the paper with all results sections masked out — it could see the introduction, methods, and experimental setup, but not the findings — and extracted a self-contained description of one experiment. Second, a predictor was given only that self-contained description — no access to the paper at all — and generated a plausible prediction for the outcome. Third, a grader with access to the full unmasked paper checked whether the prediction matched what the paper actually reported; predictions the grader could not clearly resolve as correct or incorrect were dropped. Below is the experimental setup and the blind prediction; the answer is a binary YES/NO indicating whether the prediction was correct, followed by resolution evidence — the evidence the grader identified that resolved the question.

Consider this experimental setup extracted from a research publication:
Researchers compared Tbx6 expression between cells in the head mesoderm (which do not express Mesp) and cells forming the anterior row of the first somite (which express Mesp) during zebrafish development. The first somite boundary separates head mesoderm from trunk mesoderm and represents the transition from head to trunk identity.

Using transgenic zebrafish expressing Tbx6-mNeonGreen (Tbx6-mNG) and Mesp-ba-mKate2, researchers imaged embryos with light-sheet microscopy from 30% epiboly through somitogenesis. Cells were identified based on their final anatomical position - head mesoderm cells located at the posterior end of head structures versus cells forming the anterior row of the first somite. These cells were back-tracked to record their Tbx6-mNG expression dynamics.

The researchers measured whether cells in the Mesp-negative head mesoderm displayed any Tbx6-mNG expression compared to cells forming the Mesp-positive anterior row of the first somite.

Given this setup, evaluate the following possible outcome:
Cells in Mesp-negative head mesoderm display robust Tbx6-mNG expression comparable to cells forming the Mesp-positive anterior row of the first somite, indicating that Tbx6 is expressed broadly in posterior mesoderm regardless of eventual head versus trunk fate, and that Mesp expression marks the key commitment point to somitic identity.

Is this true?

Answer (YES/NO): NO